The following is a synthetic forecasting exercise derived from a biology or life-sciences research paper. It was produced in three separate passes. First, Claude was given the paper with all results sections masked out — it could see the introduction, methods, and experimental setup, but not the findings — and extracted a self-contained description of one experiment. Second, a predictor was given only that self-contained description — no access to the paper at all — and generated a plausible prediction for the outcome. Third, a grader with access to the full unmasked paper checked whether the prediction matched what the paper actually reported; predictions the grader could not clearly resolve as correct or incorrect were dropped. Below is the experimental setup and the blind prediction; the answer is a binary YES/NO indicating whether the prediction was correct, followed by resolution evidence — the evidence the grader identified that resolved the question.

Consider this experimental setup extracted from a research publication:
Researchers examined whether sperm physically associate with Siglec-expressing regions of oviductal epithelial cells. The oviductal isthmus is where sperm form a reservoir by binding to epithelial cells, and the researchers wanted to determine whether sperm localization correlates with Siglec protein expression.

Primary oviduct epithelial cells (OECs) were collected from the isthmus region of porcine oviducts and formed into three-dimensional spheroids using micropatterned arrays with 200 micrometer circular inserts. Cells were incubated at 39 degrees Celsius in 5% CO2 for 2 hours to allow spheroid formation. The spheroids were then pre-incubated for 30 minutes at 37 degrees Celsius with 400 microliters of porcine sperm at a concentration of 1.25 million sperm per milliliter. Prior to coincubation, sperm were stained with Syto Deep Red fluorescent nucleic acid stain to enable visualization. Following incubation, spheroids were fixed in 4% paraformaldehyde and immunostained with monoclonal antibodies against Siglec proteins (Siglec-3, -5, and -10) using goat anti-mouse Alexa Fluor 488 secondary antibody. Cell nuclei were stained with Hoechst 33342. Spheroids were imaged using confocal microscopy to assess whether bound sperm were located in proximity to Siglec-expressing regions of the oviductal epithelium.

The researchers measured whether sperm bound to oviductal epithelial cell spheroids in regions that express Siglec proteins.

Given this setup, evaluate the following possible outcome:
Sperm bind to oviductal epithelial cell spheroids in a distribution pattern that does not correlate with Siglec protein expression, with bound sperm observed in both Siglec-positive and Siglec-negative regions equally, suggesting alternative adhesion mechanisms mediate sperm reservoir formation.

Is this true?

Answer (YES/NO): NO